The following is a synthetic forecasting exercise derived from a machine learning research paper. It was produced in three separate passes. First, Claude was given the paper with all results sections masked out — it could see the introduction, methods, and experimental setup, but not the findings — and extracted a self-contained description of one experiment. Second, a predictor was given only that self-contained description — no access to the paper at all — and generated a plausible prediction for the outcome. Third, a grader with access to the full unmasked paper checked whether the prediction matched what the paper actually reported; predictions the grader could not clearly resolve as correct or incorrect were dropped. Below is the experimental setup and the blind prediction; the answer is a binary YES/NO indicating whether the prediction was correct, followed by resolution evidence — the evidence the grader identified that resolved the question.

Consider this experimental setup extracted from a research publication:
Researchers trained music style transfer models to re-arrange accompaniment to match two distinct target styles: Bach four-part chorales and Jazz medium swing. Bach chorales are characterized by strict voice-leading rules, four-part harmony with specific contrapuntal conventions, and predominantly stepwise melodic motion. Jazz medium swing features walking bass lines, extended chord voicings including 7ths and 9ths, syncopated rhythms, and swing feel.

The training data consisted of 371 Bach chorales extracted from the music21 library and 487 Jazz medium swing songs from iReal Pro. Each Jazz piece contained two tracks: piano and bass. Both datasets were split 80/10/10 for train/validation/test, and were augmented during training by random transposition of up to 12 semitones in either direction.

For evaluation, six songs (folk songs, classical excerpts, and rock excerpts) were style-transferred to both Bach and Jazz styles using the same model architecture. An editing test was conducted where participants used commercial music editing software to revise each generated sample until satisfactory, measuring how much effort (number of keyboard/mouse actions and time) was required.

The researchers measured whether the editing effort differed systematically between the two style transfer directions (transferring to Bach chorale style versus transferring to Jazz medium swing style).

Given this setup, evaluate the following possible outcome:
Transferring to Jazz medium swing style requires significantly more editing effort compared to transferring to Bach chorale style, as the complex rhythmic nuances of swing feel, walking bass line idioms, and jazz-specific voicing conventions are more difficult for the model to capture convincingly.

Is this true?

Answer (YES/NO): YES